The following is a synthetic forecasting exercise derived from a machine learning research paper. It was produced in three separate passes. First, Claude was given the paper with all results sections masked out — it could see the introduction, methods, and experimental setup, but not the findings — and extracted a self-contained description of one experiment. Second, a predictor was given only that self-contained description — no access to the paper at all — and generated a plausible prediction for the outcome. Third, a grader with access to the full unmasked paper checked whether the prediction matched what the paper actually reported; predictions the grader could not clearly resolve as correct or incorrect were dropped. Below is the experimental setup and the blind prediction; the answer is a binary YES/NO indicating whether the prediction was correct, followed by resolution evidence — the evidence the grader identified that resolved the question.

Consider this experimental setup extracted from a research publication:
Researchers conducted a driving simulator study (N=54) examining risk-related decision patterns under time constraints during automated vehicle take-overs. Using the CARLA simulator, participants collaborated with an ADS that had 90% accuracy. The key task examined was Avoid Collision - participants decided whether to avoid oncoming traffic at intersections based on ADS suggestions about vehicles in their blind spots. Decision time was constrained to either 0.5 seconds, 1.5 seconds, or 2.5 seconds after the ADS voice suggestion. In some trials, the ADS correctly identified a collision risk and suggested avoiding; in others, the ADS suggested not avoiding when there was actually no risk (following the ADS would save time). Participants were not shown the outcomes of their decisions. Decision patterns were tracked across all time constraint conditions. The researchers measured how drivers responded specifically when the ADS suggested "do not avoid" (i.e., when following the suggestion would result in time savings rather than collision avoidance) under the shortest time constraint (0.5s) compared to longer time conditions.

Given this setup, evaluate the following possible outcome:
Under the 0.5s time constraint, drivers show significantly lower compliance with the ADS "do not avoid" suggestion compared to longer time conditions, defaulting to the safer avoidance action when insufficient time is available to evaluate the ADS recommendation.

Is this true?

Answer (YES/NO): NO